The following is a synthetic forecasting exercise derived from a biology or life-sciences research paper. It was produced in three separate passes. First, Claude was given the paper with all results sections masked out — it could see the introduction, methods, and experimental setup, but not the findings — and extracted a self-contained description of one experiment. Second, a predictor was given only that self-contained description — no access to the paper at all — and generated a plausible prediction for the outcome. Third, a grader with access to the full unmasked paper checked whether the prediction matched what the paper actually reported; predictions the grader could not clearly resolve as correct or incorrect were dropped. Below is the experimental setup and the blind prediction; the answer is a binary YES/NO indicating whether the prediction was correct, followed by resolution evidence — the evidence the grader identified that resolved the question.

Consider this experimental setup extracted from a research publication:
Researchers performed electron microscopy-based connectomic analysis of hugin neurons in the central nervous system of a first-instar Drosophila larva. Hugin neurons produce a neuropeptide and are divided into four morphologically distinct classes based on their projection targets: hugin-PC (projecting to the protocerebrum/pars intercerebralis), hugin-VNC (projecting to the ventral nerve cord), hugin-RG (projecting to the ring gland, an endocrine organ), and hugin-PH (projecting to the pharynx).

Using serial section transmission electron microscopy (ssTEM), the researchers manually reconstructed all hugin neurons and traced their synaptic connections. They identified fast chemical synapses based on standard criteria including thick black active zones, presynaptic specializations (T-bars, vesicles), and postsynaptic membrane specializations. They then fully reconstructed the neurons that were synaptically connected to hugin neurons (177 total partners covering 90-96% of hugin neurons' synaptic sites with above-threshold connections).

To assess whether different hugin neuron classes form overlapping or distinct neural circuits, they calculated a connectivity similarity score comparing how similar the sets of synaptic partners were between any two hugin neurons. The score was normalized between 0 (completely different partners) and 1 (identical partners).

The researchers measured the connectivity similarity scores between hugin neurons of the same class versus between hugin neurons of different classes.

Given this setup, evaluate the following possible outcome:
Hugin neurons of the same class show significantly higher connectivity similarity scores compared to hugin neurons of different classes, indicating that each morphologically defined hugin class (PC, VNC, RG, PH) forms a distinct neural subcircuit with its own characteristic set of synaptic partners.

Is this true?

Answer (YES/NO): YES